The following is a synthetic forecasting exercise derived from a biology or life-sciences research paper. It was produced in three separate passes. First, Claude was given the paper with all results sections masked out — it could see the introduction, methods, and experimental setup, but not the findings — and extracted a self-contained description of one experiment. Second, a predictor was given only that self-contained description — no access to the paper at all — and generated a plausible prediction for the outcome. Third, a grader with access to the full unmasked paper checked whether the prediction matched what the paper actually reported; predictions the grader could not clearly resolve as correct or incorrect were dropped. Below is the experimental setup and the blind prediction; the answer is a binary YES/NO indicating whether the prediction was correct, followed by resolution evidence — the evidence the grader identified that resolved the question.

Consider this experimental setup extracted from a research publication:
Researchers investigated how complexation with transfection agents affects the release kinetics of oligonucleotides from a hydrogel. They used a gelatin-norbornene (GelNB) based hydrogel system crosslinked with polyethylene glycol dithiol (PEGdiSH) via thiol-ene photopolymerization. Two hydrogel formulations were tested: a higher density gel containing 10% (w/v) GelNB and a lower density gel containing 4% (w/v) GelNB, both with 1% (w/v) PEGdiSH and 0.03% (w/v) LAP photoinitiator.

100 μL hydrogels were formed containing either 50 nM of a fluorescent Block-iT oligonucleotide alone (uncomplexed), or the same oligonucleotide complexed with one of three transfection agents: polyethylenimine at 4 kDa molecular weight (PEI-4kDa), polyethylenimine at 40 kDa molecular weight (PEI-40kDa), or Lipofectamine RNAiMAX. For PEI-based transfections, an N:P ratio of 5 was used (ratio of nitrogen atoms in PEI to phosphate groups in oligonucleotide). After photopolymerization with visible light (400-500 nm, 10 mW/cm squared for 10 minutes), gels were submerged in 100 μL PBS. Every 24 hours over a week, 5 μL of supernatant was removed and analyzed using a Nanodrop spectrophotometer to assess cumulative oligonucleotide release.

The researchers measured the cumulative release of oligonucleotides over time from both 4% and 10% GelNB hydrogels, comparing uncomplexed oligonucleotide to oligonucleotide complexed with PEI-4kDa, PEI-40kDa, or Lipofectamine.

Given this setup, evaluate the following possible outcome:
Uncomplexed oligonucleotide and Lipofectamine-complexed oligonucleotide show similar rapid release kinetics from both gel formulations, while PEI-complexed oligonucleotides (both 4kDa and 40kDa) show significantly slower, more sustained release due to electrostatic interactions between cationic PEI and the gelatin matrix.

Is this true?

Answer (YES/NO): NO